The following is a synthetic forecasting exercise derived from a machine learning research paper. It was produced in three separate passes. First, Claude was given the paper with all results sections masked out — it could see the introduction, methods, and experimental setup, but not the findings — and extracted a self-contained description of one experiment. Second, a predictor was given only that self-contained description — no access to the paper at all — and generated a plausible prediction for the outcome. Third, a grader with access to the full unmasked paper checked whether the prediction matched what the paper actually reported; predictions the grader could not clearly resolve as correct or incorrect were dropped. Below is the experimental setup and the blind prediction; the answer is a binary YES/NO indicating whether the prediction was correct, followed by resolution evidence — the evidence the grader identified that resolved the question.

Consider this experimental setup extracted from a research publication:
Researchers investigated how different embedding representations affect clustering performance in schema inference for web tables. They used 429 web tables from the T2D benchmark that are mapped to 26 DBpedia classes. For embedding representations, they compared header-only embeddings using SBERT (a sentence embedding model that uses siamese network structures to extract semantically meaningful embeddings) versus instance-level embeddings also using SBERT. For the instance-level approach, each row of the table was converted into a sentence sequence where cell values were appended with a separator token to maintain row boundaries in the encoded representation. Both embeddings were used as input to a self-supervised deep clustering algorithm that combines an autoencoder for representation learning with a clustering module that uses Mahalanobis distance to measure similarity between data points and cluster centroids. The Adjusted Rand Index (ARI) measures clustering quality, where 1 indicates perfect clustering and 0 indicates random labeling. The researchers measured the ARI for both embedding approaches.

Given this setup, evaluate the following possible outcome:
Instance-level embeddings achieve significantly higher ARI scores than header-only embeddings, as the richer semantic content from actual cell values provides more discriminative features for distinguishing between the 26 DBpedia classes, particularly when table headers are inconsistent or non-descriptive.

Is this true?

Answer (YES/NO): NO